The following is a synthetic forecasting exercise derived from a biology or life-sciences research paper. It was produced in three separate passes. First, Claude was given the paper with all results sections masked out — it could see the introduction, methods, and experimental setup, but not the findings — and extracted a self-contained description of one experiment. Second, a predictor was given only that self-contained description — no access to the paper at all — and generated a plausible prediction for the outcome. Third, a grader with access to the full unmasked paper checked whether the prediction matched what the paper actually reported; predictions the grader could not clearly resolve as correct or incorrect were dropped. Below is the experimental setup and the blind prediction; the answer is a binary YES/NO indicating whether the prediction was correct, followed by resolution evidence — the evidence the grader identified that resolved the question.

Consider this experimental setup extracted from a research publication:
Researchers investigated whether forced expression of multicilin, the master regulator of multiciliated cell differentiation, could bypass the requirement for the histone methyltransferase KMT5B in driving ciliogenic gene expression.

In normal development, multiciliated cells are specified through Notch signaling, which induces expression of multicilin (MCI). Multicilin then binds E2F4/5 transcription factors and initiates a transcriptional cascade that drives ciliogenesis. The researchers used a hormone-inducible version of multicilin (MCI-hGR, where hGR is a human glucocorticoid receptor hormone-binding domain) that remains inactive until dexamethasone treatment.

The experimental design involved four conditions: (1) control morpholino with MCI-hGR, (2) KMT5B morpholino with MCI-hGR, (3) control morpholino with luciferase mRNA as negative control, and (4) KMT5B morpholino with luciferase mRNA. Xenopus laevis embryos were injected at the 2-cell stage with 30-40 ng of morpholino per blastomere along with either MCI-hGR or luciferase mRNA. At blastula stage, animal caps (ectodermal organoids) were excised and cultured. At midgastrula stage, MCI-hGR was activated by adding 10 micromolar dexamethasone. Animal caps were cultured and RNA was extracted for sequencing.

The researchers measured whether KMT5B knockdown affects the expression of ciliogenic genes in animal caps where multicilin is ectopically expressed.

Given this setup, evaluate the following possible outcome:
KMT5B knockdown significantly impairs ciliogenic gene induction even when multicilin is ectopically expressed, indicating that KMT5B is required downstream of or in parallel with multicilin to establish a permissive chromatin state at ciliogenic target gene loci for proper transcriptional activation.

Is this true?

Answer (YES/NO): NO